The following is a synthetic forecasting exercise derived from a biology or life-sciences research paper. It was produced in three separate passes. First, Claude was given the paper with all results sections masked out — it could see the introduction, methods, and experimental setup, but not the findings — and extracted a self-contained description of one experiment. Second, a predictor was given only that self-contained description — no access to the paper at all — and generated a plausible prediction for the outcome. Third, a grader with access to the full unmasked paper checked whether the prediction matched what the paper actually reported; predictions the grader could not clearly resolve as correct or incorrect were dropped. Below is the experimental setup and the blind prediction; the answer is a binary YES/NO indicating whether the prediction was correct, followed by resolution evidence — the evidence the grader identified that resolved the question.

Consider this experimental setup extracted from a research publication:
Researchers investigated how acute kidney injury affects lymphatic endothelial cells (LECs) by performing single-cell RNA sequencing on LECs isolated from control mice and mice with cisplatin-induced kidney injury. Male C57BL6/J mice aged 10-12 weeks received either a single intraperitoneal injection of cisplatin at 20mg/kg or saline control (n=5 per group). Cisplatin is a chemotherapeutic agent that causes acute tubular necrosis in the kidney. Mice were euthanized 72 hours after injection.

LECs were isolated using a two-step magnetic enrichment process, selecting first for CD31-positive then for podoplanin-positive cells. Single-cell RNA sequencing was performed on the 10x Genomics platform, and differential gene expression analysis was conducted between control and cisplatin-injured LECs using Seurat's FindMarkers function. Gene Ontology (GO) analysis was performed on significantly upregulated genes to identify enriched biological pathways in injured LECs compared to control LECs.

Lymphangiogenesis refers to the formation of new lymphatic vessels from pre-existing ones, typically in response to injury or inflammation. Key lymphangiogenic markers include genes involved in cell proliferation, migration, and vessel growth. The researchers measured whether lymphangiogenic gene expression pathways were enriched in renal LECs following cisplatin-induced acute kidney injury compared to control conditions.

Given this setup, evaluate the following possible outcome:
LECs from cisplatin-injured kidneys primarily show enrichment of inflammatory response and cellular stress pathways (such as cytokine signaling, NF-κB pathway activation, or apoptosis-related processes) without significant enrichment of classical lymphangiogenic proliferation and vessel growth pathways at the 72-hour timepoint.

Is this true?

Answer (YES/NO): NO